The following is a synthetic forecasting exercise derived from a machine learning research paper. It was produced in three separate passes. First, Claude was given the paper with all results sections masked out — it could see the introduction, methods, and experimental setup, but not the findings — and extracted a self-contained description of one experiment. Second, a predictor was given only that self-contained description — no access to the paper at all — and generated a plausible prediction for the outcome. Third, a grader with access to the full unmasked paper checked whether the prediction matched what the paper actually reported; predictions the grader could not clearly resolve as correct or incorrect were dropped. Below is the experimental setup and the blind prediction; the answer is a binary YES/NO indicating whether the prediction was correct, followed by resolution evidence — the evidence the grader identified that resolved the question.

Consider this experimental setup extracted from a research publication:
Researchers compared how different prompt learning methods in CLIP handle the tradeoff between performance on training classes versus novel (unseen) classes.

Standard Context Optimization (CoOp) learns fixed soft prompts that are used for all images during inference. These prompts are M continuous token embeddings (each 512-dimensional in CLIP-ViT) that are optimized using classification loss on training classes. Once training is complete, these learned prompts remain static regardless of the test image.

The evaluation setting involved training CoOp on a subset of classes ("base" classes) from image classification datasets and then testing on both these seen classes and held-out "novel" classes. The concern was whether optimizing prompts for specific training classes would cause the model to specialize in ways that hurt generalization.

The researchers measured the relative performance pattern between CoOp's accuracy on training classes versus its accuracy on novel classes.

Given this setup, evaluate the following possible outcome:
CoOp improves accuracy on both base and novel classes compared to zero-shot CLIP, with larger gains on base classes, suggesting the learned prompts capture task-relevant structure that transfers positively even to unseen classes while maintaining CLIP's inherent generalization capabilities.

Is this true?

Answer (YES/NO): NO